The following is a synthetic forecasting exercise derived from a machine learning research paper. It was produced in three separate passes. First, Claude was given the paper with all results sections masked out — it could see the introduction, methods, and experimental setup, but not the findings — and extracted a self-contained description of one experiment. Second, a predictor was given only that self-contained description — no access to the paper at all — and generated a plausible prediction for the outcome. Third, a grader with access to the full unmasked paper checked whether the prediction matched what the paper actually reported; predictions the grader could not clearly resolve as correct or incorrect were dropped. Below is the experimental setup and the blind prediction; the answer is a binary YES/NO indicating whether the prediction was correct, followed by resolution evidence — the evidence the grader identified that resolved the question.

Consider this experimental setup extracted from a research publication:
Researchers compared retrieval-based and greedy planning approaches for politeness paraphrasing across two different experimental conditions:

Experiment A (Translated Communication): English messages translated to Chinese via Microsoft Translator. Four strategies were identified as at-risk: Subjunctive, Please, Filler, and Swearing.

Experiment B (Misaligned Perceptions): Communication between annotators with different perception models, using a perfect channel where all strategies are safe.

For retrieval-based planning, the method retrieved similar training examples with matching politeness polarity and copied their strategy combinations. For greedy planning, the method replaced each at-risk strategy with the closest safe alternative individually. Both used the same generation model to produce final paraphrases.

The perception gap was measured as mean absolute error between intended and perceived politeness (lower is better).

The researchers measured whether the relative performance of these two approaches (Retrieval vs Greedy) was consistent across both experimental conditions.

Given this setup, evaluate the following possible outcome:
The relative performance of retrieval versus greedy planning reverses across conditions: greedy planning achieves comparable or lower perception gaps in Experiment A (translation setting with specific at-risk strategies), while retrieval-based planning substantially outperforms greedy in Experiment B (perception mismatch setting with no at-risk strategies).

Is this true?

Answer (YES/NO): NO